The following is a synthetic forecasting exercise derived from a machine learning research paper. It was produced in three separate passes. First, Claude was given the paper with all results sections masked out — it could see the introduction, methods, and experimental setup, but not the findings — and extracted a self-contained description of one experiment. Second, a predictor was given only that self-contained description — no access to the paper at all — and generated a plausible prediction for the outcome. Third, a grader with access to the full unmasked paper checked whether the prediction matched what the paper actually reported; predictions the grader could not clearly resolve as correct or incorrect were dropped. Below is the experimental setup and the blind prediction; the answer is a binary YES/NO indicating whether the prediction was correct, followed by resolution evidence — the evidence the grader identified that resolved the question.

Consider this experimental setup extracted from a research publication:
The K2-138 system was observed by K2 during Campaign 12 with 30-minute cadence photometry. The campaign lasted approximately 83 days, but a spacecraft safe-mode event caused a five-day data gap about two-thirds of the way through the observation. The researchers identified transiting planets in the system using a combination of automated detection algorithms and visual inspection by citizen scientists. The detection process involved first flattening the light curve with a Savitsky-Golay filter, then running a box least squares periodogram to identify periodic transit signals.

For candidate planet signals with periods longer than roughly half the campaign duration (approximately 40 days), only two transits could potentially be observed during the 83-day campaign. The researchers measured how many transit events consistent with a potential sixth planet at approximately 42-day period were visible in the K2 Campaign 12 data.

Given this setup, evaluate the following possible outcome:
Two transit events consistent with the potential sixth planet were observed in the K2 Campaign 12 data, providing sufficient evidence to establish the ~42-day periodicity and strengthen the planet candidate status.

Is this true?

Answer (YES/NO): YES